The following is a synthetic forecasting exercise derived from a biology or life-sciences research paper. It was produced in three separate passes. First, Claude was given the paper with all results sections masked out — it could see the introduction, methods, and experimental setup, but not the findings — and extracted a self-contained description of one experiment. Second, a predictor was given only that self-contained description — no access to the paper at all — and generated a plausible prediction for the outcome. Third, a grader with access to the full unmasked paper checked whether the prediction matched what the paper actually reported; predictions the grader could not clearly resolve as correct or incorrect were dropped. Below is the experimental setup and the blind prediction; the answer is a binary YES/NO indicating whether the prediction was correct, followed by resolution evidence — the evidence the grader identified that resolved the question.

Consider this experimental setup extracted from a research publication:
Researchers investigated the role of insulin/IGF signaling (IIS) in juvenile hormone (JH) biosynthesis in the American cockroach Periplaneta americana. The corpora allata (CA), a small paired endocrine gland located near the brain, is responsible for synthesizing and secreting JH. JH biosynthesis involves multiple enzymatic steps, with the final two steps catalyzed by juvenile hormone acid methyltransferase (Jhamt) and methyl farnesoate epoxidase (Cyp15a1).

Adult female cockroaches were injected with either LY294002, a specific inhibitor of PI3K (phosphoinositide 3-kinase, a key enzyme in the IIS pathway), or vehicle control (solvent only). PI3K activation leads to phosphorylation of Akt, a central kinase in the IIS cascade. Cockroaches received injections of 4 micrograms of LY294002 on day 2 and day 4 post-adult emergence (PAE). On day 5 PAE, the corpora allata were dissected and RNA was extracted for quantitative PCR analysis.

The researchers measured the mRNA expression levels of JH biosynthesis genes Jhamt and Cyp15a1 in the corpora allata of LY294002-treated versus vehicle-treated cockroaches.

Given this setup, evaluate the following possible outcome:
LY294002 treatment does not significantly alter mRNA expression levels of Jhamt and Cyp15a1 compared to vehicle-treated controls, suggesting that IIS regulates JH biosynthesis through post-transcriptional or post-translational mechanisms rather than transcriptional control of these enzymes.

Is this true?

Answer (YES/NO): NO